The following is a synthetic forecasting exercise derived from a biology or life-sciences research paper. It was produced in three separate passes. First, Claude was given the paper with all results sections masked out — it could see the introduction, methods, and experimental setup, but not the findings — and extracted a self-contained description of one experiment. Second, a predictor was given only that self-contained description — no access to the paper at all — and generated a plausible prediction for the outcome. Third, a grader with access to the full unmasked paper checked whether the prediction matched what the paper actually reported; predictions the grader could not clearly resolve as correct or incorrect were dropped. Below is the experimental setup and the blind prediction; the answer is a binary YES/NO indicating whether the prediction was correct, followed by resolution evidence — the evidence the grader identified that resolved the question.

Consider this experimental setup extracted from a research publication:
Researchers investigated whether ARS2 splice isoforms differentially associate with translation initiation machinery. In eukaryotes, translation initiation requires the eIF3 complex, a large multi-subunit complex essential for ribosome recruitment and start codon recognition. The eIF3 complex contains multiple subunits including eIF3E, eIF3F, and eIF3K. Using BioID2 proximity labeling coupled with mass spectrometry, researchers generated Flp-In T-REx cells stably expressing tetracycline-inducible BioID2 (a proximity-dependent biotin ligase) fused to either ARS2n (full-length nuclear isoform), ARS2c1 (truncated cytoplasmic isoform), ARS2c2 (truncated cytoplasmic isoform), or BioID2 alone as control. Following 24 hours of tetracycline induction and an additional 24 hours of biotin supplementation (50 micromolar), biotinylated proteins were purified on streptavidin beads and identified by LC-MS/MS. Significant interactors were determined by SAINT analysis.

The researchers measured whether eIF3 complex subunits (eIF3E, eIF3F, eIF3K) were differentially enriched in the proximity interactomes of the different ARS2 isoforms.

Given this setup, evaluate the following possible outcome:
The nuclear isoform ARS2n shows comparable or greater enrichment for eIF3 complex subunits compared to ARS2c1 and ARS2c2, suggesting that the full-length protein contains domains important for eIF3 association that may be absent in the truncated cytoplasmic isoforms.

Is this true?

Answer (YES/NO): NO